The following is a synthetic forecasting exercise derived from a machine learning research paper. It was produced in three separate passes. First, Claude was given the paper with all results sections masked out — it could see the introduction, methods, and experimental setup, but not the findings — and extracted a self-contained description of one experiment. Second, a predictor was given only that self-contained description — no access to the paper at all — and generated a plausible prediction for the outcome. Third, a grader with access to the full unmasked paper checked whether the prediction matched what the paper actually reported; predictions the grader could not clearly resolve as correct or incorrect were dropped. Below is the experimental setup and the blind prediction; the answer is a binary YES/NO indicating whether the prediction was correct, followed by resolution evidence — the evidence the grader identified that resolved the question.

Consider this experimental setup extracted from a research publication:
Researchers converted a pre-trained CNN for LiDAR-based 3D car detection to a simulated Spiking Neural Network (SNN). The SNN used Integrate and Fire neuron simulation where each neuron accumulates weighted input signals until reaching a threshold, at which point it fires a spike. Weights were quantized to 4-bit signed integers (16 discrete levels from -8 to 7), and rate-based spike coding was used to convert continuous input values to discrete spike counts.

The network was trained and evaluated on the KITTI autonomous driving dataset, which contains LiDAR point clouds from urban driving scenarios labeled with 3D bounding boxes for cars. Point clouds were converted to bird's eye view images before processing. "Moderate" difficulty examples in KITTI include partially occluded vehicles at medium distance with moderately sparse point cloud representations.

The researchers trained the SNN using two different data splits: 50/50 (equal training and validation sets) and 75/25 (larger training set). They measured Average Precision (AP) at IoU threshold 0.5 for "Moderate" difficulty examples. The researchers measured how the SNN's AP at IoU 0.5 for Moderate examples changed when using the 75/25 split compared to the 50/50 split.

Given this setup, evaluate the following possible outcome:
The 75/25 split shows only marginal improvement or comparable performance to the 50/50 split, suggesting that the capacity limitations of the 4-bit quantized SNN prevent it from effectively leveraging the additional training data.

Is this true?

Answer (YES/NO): YES